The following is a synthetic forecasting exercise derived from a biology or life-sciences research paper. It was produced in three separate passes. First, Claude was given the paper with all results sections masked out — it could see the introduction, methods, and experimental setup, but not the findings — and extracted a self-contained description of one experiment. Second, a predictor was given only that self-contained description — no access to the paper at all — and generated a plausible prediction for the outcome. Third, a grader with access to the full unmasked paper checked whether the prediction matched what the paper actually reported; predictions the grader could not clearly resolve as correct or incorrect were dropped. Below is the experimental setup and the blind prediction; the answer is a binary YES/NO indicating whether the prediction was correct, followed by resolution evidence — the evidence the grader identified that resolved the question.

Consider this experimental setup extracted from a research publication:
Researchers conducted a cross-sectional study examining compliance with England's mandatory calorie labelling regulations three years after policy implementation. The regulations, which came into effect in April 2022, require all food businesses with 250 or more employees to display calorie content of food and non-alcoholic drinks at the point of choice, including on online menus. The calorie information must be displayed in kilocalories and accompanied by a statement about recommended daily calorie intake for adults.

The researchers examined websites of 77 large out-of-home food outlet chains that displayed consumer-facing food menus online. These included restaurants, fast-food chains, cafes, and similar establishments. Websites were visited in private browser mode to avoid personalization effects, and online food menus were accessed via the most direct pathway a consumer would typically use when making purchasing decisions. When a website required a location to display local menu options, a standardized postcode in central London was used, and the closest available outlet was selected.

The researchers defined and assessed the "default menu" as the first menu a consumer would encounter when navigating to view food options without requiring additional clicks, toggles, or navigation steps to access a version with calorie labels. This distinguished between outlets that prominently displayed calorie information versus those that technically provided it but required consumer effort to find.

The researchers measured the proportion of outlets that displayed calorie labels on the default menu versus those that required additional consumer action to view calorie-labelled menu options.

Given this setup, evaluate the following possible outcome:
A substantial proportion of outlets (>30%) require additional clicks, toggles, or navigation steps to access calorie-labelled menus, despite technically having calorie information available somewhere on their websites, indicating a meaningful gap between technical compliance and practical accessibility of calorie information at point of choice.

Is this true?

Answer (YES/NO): YES